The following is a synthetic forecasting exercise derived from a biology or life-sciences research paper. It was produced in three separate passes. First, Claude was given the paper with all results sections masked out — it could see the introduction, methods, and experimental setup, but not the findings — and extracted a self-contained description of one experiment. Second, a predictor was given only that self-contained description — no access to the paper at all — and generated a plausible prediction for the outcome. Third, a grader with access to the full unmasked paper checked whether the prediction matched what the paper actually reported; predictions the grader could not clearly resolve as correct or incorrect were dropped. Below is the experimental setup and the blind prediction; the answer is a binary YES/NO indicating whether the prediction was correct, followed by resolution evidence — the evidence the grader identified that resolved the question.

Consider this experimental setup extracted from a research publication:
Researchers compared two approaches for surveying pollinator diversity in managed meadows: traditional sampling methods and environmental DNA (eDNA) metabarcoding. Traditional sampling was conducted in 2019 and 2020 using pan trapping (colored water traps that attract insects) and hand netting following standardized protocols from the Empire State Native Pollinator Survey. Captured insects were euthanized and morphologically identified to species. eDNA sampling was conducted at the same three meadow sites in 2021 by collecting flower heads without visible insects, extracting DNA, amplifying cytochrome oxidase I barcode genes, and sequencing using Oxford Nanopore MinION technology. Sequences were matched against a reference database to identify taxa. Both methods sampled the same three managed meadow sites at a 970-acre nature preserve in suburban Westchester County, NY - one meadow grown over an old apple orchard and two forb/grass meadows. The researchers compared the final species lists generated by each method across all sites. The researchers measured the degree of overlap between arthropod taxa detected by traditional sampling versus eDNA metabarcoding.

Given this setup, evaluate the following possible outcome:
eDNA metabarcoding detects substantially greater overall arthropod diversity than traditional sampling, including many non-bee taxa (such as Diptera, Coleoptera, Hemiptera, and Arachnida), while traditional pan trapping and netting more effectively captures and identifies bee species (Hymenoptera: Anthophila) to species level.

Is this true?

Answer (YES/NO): NO